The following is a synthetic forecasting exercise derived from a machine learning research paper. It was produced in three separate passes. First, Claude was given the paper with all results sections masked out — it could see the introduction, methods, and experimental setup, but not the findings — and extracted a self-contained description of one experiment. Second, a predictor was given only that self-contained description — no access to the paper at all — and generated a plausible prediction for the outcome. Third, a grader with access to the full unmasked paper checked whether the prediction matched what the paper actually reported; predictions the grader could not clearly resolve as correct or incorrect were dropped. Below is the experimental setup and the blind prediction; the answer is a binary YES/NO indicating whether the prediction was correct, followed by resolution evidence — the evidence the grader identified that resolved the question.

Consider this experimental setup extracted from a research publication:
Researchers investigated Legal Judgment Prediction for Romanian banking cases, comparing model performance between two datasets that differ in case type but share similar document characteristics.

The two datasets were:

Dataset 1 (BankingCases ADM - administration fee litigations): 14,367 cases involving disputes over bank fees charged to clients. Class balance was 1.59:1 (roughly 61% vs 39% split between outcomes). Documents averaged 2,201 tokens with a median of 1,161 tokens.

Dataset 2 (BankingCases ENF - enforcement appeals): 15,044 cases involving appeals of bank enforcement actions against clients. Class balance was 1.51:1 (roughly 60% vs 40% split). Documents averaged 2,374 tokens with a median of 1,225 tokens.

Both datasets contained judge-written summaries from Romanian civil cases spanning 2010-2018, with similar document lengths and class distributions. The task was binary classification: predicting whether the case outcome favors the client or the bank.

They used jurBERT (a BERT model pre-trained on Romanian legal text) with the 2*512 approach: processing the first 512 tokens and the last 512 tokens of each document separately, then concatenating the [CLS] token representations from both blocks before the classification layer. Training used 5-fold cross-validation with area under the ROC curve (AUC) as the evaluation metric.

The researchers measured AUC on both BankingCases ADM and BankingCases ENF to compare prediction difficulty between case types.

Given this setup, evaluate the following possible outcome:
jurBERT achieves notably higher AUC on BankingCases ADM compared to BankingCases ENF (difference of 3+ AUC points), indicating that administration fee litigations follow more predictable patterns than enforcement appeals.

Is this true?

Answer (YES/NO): NO